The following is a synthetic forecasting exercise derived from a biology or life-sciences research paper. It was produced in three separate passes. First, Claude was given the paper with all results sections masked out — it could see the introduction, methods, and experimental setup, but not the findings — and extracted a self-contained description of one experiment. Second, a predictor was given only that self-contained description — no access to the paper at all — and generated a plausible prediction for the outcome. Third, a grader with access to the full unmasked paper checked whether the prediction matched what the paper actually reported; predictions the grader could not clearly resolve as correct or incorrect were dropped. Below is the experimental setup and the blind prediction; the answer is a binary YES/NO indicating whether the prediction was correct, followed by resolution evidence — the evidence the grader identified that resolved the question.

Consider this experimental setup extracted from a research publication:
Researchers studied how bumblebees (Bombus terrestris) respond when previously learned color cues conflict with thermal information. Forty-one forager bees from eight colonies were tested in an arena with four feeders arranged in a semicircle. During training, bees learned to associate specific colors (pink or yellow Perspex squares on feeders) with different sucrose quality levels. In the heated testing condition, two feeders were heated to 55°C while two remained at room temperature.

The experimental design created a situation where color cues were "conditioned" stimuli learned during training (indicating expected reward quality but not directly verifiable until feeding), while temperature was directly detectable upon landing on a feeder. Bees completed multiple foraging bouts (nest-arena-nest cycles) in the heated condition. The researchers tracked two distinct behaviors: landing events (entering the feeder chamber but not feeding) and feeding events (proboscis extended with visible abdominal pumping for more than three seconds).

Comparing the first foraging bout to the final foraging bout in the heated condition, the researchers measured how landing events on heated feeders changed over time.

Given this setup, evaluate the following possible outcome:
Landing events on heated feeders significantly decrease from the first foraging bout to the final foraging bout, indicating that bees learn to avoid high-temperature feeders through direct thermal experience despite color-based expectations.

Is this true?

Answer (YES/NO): NO